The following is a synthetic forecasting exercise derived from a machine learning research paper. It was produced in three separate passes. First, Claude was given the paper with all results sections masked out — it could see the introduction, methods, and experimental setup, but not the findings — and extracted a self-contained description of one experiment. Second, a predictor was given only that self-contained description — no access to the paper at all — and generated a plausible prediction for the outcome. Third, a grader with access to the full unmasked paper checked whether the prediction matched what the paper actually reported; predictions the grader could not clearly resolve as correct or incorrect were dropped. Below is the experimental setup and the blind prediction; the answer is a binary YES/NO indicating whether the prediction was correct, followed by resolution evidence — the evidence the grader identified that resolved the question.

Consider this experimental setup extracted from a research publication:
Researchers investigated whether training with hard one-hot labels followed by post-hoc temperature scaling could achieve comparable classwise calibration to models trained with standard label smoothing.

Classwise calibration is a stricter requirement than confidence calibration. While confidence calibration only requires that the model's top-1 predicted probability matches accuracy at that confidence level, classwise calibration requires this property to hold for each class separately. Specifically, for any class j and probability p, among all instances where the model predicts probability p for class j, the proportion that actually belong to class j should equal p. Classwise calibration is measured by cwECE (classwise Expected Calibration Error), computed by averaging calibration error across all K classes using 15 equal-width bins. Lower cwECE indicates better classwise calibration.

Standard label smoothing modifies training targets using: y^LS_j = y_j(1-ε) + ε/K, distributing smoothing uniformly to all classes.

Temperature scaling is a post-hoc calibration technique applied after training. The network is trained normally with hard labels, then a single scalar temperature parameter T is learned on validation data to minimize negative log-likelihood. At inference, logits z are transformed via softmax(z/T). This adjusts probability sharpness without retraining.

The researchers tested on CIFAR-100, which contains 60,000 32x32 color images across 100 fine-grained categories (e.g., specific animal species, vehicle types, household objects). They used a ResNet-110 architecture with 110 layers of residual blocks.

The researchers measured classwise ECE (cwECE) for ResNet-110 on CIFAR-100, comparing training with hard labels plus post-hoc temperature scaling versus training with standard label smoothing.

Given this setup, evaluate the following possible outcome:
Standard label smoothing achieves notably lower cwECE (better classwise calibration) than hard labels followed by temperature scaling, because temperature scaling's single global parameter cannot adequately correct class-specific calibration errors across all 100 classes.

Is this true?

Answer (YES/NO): NO